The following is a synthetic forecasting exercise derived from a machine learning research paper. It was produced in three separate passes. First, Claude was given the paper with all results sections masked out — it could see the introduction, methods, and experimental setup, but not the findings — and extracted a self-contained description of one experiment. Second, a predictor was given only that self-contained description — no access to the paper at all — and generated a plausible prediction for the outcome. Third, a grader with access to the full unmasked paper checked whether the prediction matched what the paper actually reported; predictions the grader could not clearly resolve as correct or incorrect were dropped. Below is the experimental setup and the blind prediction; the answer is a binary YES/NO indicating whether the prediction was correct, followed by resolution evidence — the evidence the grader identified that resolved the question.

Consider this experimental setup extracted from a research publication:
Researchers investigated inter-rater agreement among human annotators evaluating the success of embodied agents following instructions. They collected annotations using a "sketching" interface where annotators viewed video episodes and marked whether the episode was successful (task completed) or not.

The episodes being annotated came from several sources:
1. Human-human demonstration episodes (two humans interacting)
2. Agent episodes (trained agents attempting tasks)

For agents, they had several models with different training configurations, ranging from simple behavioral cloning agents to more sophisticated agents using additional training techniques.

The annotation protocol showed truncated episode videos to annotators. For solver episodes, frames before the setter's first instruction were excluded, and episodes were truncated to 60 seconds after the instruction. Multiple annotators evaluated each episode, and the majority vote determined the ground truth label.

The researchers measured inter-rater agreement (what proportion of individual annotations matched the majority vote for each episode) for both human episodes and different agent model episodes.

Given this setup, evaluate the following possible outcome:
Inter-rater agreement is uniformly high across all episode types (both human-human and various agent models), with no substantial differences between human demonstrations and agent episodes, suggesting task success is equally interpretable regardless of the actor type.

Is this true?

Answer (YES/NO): NO